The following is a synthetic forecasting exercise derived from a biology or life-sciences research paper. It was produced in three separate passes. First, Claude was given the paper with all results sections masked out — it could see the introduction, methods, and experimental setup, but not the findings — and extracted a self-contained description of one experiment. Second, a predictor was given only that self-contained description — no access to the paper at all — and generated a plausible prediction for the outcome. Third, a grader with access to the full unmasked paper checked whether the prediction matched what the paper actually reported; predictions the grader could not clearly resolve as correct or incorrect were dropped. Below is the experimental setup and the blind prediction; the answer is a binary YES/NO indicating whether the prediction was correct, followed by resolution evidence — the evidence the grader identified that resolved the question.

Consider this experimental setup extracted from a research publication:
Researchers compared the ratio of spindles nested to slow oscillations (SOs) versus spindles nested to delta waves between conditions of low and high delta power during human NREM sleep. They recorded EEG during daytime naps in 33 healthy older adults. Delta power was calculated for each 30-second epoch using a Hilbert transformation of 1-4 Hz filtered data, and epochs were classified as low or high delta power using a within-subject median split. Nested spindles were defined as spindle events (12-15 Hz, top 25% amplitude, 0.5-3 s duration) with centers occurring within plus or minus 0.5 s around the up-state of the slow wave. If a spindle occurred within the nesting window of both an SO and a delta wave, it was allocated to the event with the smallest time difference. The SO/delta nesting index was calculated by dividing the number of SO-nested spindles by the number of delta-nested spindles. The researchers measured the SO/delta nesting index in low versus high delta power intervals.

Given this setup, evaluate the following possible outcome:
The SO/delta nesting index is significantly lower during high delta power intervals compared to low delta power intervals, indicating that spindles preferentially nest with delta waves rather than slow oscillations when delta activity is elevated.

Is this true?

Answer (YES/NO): NO